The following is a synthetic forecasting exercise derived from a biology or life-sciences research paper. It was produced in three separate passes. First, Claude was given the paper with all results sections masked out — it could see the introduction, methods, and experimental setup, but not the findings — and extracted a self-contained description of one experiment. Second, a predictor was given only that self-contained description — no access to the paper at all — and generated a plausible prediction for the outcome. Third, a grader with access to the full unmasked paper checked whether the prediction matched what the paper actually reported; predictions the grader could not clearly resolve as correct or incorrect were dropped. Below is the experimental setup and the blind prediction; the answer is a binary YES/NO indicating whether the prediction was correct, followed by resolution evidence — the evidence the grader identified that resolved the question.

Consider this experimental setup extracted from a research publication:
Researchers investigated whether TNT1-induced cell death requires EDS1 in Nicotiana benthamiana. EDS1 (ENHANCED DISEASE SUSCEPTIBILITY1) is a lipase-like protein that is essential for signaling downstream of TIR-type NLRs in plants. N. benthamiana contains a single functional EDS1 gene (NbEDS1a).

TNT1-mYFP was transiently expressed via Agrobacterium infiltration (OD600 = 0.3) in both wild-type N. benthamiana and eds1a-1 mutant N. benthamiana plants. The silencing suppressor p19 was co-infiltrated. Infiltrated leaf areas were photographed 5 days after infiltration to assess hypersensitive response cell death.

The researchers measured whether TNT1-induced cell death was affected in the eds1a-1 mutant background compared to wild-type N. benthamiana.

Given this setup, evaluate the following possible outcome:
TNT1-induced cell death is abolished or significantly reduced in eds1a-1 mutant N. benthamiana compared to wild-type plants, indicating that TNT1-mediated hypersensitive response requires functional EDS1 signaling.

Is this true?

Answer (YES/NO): YES